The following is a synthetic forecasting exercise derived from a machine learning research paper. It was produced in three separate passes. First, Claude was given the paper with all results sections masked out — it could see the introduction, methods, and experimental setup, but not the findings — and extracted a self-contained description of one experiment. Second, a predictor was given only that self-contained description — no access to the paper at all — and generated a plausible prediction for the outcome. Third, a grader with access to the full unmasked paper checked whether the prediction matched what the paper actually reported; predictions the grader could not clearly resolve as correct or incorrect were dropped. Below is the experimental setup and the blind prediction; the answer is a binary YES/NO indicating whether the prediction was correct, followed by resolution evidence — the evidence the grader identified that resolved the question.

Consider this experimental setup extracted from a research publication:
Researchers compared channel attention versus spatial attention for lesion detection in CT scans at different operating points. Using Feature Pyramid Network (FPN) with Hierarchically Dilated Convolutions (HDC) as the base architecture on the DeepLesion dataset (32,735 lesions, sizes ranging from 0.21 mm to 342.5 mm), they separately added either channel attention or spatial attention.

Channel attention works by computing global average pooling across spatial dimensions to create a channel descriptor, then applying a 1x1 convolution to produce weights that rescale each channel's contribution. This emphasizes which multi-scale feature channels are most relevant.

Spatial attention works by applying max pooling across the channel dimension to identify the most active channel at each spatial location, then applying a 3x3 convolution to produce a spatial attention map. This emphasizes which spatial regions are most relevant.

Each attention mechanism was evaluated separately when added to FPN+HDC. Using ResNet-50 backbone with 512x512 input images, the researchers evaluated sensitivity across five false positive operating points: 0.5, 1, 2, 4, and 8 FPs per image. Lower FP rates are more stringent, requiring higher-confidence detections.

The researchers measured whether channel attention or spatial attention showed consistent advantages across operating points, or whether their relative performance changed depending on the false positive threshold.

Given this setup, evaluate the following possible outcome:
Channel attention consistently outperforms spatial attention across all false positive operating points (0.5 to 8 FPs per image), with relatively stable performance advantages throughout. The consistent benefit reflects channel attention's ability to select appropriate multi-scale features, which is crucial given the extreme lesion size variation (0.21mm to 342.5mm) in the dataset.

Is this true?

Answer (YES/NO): NO